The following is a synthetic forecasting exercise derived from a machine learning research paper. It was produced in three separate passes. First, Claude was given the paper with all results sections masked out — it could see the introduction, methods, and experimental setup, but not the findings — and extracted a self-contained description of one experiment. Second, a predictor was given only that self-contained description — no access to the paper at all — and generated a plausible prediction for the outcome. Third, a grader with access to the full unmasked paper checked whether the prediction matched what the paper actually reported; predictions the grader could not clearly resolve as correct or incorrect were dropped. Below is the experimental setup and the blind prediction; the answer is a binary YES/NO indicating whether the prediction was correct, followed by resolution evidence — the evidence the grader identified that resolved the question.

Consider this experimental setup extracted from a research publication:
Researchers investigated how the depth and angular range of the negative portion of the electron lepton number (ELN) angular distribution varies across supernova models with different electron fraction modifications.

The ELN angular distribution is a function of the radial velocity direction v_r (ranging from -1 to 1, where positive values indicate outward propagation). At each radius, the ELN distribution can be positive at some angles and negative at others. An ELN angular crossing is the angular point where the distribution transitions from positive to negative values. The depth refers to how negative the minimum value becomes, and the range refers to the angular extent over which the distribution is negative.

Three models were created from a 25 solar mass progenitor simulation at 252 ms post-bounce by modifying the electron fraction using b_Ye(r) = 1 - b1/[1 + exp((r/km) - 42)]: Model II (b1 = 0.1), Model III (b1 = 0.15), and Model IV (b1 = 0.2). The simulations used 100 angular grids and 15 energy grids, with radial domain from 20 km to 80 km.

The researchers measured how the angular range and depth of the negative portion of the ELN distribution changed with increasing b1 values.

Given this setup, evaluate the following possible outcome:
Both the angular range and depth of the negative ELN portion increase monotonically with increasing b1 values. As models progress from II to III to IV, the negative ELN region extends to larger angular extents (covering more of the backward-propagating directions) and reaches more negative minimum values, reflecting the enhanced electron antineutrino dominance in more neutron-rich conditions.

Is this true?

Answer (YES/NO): YES